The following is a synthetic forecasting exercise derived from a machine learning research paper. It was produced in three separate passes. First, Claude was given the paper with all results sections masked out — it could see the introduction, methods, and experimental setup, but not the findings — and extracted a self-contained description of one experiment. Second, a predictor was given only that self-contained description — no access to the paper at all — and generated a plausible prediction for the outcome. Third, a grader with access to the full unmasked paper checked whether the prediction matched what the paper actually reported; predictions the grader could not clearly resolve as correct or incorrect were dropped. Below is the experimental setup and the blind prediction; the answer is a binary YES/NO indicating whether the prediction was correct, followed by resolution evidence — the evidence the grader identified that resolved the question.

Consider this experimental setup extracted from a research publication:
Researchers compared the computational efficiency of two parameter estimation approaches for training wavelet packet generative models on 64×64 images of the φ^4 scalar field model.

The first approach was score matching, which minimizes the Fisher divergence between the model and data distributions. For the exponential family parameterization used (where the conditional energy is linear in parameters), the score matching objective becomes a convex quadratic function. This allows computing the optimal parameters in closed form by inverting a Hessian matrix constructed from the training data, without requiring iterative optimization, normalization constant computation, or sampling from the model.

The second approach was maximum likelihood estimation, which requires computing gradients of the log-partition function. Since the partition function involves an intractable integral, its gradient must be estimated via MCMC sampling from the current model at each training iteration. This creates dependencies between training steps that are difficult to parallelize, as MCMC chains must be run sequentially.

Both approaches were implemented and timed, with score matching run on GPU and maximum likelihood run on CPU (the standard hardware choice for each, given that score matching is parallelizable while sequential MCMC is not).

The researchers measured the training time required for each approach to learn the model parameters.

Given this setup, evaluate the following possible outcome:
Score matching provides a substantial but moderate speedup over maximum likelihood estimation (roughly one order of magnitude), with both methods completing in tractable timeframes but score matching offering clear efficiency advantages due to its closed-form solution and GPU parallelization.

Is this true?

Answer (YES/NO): NO